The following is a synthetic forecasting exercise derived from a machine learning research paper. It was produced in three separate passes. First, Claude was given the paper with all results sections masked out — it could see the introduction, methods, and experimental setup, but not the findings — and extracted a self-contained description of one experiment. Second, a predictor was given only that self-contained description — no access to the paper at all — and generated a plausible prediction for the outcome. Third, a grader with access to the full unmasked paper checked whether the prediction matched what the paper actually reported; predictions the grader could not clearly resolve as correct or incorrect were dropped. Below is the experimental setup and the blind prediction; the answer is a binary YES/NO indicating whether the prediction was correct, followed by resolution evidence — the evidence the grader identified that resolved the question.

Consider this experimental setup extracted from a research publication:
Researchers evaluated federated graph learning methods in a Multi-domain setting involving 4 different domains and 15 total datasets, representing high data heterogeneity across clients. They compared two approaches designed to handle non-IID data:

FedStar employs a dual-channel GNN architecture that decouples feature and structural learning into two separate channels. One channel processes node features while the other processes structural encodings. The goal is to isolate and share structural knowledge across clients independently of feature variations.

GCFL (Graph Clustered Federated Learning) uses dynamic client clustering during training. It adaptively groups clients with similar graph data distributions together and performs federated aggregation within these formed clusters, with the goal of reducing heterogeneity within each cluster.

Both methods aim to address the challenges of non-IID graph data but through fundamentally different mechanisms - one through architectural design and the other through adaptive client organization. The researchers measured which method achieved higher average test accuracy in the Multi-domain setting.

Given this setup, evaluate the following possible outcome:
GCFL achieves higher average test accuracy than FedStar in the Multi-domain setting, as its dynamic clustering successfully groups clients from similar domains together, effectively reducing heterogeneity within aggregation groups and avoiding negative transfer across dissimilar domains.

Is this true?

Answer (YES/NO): NO